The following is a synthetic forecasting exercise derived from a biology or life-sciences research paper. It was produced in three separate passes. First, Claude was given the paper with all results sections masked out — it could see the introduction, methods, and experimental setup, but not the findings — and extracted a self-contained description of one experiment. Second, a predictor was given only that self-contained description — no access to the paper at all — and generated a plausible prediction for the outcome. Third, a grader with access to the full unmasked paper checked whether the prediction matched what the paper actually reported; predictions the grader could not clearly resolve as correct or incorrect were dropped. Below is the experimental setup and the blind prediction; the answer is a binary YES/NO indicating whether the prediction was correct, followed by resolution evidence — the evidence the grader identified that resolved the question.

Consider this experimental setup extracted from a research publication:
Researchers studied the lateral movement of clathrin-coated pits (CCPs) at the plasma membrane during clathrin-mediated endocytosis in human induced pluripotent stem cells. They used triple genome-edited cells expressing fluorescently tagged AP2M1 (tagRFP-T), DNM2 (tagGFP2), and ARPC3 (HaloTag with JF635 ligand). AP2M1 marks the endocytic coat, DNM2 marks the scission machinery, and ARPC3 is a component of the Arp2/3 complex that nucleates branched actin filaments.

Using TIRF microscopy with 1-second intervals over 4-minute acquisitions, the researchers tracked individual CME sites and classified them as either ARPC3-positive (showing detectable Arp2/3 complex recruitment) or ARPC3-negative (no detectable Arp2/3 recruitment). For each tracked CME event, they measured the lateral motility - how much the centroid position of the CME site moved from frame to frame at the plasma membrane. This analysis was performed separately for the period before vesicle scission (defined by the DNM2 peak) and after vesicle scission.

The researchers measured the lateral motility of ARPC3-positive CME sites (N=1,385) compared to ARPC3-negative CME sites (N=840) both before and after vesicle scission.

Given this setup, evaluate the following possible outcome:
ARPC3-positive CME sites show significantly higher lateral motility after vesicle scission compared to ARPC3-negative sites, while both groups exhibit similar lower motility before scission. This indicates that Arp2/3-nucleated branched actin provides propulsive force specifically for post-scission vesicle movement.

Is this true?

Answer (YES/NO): NO